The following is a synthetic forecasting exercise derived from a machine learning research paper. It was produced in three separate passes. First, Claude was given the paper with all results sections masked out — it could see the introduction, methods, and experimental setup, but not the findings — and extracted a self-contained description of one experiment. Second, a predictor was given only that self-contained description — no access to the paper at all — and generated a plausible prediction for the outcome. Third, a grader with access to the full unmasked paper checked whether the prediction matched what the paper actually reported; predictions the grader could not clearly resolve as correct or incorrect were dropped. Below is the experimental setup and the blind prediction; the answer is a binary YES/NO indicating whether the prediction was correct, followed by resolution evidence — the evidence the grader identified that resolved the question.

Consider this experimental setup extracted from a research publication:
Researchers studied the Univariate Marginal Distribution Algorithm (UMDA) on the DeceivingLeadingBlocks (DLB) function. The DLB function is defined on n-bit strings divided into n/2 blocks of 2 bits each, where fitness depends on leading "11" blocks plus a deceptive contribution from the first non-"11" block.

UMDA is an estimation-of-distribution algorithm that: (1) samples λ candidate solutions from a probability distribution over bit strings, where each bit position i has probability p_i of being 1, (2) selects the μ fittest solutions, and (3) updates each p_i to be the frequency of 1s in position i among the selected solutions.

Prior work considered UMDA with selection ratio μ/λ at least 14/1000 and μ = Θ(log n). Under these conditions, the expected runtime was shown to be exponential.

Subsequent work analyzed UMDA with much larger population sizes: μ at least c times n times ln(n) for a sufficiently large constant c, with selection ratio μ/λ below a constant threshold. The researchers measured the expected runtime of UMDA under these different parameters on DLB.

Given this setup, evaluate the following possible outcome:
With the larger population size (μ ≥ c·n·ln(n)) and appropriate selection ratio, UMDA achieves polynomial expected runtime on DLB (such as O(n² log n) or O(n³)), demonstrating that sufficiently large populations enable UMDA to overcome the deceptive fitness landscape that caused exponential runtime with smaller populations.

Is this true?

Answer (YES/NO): YES